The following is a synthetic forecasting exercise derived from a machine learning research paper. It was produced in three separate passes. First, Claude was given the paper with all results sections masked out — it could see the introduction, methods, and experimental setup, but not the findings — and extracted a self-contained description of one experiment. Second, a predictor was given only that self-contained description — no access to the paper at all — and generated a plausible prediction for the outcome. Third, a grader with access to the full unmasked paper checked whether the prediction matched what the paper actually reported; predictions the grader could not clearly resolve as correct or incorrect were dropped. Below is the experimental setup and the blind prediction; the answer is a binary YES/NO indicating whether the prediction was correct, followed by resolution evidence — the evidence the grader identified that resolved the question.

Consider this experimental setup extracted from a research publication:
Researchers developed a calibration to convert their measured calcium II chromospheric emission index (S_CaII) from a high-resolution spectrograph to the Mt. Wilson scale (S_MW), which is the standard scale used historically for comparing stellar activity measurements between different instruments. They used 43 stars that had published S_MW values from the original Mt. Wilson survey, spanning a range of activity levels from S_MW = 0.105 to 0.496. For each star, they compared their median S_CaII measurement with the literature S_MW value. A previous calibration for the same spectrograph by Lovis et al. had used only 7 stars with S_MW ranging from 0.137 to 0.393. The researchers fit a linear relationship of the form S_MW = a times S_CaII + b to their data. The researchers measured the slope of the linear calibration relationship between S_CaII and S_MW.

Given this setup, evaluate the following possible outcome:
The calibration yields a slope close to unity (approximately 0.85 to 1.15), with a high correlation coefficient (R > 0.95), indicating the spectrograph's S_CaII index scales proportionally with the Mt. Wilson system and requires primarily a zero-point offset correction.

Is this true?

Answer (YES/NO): NO